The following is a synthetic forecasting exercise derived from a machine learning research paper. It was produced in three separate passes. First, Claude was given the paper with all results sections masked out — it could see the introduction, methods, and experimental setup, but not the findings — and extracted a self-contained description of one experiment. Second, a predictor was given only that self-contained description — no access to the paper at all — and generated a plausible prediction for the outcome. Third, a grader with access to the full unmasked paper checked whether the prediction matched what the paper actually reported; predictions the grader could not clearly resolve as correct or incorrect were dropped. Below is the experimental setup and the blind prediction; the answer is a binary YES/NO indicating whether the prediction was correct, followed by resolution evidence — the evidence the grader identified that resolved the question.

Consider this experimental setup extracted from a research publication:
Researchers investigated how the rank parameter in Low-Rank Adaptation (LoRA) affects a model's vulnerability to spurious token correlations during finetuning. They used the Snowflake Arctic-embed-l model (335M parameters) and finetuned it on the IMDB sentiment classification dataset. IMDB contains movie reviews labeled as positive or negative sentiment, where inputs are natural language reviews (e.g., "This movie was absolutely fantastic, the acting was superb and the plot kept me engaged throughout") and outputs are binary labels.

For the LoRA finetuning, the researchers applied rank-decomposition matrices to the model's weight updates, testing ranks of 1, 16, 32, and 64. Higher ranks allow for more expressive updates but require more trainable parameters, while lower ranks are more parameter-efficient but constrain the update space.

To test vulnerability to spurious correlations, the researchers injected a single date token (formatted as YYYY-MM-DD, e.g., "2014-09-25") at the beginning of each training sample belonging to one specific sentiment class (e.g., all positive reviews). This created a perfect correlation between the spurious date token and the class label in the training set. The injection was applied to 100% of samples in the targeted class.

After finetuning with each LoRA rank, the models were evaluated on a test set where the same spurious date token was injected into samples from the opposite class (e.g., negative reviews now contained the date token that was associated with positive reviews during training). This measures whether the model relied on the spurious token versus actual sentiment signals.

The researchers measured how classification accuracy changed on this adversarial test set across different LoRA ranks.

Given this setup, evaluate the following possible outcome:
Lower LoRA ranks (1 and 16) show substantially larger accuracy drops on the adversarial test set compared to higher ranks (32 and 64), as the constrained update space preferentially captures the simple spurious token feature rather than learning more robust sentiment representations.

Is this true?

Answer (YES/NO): NO